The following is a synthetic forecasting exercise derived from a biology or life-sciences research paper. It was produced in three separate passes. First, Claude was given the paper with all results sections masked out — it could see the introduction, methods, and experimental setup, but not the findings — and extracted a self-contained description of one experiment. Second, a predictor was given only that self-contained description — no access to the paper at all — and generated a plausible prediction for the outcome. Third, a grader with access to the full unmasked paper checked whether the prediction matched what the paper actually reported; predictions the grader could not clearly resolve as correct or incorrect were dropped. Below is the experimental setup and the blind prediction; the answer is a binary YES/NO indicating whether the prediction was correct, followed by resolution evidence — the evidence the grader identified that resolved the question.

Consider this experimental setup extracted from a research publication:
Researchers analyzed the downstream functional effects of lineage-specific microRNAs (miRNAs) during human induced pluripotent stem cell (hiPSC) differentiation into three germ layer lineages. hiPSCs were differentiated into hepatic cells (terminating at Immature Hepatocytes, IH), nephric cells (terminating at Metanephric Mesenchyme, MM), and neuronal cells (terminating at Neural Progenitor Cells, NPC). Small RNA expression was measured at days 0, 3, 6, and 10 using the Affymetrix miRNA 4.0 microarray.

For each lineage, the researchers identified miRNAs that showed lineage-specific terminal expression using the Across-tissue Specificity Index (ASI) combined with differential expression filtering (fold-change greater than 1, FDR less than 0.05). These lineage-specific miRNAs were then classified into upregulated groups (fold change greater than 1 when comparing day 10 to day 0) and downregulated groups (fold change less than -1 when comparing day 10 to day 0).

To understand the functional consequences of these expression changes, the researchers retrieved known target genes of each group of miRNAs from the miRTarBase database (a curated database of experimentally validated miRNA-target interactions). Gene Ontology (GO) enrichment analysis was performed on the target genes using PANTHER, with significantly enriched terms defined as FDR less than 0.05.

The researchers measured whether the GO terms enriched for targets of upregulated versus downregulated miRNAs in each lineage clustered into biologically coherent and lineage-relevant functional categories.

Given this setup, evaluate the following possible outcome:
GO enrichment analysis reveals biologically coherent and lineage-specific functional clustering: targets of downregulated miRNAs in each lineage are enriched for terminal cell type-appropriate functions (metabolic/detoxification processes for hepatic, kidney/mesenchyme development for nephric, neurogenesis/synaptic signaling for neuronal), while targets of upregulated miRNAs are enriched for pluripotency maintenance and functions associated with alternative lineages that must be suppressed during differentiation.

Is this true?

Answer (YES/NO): NO